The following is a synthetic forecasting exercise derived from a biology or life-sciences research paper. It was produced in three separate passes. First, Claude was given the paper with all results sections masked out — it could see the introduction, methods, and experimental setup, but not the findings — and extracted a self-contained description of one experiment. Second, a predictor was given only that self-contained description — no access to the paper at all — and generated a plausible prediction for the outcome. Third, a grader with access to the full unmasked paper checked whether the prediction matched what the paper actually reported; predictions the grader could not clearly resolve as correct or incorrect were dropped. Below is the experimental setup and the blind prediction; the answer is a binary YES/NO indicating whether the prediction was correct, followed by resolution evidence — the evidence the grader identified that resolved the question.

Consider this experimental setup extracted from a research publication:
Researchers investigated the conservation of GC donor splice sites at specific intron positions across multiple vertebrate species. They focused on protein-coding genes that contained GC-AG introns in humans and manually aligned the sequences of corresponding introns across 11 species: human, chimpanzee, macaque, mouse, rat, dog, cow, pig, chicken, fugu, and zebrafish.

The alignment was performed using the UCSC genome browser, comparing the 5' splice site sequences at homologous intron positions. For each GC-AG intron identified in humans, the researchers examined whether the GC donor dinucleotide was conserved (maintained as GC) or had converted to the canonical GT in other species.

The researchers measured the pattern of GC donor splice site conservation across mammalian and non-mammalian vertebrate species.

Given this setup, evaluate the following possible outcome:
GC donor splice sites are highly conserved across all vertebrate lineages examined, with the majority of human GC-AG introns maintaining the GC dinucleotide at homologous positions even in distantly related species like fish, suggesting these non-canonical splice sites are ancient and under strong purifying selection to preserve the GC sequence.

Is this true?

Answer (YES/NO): NO